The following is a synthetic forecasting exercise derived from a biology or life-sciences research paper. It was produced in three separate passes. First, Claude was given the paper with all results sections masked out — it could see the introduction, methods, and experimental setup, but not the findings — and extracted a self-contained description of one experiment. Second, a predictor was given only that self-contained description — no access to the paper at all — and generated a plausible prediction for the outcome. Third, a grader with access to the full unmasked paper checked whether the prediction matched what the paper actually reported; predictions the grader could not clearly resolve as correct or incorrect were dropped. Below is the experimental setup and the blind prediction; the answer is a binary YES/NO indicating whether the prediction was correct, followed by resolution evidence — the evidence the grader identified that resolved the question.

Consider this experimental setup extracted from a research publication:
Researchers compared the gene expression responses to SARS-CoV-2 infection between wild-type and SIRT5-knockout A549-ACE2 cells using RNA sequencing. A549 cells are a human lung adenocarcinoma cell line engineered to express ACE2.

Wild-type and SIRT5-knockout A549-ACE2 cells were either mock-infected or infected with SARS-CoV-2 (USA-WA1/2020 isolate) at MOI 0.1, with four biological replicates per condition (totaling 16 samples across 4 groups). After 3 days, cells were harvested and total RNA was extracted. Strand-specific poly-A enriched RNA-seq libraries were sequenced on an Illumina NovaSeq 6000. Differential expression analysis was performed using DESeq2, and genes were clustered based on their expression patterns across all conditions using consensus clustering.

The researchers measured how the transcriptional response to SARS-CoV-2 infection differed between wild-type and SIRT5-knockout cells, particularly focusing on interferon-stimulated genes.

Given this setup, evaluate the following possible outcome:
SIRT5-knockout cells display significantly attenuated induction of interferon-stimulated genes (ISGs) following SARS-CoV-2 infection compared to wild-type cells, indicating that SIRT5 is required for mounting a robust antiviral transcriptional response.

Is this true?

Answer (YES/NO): NO